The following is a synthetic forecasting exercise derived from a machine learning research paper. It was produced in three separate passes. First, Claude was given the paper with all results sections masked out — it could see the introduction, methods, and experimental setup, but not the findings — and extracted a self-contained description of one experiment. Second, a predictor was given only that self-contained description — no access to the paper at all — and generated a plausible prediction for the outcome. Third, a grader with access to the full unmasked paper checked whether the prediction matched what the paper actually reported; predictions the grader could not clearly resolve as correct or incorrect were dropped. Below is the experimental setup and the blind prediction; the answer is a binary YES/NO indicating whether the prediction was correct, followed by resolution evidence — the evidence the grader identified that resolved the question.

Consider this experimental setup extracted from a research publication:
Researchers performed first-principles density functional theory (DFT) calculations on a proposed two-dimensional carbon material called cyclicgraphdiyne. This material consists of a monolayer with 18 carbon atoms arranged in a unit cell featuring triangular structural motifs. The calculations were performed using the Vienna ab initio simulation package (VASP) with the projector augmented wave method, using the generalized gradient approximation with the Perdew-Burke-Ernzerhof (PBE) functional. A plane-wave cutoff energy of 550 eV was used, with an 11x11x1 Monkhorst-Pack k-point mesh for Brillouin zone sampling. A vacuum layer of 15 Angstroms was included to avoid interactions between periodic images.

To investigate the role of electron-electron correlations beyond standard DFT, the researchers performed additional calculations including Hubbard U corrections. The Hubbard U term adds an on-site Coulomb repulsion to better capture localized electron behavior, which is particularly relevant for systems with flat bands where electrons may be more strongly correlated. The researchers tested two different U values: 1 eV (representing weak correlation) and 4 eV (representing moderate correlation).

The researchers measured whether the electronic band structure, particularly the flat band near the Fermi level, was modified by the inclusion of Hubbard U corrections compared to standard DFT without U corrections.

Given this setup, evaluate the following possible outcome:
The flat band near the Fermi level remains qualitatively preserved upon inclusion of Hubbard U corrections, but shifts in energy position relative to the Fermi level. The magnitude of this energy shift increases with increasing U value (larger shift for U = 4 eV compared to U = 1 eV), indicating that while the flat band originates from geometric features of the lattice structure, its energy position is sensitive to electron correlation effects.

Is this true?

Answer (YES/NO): NO